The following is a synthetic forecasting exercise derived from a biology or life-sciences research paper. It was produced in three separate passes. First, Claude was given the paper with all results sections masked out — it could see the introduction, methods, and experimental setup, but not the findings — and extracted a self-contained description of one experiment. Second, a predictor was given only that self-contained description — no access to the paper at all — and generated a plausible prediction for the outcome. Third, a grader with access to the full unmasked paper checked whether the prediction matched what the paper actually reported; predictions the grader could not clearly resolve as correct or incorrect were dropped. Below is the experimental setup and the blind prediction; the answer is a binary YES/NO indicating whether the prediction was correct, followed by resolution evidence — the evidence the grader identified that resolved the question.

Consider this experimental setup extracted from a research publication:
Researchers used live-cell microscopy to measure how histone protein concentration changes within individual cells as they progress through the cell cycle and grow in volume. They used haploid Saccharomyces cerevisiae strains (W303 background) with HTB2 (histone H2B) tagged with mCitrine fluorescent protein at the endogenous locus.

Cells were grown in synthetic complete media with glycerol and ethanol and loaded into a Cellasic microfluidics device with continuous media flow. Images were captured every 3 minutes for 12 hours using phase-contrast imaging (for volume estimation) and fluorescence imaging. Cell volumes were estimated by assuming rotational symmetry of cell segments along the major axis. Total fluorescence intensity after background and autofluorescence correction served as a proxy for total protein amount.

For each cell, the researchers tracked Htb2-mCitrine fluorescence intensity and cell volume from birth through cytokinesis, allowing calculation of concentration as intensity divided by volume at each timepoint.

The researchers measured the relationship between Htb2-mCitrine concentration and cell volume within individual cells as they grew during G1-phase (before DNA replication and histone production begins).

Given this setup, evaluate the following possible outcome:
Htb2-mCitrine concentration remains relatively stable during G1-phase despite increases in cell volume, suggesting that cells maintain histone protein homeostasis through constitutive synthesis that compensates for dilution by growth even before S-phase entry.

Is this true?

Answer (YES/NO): NO